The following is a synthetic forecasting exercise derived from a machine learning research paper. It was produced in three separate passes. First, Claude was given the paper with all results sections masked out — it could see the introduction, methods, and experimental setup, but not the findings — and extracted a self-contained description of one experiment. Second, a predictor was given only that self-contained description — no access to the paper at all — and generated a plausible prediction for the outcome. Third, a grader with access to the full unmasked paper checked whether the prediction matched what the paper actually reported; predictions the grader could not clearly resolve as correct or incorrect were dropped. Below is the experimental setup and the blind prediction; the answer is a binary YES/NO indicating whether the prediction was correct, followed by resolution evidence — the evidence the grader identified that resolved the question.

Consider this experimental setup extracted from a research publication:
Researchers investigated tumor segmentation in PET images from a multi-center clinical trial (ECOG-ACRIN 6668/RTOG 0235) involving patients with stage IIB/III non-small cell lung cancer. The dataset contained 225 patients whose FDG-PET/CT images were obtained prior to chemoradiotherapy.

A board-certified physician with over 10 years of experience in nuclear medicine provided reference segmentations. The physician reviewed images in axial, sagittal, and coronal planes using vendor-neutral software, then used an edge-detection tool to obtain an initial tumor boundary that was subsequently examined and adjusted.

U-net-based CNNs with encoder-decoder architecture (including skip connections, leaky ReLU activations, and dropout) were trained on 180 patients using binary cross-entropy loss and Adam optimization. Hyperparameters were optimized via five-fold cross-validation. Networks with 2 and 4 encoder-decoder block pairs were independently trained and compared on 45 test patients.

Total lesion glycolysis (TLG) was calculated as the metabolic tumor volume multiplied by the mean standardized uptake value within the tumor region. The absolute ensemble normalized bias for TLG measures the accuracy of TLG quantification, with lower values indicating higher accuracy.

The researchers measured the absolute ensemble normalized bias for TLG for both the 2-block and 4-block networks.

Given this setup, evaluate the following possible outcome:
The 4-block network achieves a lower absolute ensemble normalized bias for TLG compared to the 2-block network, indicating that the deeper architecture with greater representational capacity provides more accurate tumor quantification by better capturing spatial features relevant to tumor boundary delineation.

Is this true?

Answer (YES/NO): YES